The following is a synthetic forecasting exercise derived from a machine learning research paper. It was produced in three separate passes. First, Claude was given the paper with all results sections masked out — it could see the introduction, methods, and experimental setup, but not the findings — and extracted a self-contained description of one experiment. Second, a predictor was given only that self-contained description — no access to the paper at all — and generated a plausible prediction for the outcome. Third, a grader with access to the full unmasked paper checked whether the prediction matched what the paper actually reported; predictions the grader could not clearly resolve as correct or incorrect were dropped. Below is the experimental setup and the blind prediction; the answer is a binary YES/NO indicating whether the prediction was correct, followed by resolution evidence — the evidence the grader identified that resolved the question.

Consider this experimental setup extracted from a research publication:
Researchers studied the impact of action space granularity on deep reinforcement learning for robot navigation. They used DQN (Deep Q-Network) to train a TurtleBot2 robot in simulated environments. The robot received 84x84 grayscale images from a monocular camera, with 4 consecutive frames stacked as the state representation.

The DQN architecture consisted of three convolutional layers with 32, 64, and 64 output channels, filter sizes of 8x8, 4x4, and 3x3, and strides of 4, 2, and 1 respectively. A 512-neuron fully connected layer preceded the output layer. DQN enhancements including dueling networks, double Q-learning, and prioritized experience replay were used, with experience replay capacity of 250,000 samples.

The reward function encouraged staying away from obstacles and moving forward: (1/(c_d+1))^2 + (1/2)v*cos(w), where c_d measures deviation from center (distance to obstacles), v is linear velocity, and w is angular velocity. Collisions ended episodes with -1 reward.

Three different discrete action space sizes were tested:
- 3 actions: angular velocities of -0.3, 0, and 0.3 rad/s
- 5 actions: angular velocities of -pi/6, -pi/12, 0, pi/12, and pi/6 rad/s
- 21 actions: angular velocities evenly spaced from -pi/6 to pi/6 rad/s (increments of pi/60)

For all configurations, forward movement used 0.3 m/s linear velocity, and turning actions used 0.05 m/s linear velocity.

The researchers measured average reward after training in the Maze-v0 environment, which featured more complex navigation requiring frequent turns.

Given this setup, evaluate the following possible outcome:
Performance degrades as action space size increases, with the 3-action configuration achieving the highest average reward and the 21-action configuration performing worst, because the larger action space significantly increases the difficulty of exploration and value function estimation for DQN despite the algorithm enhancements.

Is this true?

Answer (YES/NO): NO